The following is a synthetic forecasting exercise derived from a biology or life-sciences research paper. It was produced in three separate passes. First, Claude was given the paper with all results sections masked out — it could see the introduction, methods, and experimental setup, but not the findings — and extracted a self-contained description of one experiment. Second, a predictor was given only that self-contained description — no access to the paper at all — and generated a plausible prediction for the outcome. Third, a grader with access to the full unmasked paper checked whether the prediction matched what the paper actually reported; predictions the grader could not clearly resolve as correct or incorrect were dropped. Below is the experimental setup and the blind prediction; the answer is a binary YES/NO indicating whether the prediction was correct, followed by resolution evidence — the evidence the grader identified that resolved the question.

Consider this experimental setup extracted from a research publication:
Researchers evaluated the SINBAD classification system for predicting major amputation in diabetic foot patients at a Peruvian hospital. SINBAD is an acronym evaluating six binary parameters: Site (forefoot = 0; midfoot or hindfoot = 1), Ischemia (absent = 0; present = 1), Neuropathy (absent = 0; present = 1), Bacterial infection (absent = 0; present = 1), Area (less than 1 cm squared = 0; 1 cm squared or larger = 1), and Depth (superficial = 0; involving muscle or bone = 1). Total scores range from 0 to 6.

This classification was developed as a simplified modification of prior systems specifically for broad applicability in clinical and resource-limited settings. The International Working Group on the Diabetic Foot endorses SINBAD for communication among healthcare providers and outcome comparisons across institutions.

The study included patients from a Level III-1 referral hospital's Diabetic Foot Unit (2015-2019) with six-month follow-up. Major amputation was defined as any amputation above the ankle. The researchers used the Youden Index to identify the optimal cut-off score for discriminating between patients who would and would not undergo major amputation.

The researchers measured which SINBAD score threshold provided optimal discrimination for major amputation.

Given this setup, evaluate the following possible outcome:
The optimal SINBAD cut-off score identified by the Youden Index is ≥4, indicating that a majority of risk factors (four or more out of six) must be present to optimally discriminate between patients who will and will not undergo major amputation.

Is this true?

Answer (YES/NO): NO